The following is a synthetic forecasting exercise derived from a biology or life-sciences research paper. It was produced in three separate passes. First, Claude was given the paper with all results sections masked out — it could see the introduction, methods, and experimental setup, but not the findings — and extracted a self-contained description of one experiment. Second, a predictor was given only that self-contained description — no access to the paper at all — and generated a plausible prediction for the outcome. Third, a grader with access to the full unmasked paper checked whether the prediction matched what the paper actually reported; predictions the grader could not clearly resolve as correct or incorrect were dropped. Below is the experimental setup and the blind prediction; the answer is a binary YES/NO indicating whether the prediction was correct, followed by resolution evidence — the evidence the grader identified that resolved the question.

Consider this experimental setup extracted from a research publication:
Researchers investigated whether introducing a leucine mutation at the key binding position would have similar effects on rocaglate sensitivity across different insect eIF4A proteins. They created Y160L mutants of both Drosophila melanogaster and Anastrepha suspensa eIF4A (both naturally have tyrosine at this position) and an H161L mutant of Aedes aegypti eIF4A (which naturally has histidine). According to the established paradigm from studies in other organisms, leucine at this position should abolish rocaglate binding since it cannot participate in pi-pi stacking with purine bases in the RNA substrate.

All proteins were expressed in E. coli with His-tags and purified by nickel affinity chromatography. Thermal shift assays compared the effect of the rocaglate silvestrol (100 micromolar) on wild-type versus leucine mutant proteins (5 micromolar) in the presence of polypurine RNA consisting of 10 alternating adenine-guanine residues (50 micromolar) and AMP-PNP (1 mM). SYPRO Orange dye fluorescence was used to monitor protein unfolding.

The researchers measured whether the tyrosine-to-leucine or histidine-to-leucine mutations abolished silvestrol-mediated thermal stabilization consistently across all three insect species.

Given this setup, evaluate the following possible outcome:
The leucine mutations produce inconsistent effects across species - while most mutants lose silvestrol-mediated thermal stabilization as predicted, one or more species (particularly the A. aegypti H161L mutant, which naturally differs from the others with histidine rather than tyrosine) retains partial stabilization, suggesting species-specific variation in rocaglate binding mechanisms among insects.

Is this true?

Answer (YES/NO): NO